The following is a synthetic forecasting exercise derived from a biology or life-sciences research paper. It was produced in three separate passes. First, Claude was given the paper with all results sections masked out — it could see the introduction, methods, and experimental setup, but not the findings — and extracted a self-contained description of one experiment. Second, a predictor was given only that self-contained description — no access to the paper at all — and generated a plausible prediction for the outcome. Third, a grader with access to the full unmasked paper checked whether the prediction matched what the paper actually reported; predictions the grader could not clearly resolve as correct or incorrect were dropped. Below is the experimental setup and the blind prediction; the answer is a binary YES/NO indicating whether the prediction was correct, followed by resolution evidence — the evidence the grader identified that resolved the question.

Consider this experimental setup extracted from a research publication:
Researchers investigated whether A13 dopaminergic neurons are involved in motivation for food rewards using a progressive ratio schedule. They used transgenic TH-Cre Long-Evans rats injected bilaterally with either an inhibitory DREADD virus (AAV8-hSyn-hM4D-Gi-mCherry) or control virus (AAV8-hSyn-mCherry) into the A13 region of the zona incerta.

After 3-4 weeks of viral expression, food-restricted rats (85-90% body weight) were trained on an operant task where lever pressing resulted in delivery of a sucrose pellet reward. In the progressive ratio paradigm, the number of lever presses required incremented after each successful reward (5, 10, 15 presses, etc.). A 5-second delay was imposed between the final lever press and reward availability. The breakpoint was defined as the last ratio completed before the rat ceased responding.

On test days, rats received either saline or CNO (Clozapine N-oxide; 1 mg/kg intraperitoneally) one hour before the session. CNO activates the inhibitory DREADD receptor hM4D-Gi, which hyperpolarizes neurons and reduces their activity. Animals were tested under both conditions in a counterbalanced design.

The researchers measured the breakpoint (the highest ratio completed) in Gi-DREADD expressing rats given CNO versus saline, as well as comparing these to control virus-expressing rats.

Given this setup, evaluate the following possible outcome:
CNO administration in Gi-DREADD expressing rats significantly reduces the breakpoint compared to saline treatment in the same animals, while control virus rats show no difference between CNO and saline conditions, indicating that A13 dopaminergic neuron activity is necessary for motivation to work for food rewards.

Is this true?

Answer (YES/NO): NO